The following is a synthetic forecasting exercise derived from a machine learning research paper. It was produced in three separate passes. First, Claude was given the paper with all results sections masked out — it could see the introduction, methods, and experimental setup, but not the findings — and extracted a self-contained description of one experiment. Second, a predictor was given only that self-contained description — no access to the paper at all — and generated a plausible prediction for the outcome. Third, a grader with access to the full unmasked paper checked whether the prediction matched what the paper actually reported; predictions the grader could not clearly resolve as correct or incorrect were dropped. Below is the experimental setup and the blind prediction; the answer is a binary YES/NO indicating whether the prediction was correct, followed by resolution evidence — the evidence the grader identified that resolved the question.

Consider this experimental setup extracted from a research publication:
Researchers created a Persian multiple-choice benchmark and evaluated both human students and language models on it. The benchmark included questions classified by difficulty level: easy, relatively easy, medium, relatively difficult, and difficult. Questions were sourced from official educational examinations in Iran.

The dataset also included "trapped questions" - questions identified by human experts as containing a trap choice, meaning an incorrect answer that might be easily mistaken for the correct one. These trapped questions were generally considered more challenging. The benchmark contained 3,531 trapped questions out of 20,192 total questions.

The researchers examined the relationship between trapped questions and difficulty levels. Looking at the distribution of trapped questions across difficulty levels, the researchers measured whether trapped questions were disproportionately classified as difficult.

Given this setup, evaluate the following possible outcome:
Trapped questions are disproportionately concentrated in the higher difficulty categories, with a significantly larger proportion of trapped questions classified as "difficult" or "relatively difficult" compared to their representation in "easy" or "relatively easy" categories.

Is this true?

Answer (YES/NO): YES